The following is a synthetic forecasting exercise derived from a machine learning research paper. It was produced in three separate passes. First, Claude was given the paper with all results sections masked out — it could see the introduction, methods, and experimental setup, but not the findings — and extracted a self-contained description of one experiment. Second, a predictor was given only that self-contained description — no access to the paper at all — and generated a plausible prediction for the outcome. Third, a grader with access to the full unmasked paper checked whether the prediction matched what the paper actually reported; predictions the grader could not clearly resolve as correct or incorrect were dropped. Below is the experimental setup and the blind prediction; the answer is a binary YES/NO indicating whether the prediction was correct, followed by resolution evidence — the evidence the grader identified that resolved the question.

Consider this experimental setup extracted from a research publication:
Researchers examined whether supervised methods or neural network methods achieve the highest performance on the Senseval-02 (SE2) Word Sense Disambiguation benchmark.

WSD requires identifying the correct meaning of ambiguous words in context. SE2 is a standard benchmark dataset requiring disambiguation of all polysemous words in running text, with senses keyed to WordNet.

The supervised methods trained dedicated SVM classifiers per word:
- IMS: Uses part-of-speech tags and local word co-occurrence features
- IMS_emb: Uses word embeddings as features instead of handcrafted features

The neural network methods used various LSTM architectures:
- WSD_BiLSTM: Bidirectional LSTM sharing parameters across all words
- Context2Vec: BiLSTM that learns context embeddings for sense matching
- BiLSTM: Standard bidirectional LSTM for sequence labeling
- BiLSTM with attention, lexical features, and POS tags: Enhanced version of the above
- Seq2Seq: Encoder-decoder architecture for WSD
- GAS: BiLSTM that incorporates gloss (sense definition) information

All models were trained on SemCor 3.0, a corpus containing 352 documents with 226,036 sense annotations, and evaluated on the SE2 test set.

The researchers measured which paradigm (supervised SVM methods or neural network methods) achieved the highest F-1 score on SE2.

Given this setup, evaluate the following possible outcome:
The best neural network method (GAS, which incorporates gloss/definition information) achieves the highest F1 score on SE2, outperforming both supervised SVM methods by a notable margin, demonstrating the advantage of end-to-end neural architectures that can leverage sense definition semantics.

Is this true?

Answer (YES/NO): NO